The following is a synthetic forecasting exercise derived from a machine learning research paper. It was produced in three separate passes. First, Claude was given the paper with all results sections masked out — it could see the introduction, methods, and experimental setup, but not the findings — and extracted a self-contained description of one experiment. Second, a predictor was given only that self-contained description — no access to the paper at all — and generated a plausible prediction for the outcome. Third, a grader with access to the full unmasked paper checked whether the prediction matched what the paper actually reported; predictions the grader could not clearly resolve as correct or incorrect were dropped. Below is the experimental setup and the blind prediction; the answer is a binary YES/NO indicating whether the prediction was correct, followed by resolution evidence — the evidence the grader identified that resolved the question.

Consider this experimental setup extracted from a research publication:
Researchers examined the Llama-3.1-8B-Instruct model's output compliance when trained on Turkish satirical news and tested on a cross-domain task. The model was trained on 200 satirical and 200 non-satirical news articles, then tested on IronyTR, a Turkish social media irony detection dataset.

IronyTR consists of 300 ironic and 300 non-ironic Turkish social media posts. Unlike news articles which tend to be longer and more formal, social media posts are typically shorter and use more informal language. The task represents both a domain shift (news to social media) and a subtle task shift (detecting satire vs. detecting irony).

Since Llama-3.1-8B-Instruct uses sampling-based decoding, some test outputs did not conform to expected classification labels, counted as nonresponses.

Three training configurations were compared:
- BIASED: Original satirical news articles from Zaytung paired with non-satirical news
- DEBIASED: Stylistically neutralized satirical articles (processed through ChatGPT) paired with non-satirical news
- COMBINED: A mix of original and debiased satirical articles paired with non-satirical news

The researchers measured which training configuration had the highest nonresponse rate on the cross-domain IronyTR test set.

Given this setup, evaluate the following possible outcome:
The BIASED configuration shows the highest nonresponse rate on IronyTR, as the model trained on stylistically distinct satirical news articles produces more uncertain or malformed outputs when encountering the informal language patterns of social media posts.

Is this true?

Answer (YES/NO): NO